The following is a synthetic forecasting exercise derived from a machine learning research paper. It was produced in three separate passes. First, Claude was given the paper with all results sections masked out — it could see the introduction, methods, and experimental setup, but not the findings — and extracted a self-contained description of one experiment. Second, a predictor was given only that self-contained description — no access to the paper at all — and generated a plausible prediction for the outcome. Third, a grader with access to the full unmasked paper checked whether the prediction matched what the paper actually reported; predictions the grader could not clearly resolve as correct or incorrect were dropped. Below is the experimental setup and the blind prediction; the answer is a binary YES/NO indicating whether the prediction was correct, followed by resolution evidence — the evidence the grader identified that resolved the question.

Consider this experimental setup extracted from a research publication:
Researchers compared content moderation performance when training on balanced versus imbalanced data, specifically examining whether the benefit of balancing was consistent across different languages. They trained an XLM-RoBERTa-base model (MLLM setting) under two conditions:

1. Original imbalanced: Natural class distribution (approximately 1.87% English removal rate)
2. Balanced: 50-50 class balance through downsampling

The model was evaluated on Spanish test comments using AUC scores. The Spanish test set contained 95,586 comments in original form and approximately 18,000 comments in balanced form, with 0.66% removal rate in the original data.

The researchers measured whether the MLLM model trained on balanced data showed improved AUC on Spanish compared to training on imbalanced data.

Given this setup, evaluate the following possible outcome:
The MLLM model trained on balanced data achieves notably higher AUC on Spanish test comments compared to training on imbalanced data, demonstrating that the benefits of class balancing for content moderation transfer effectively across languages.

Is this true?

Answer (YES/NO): NO